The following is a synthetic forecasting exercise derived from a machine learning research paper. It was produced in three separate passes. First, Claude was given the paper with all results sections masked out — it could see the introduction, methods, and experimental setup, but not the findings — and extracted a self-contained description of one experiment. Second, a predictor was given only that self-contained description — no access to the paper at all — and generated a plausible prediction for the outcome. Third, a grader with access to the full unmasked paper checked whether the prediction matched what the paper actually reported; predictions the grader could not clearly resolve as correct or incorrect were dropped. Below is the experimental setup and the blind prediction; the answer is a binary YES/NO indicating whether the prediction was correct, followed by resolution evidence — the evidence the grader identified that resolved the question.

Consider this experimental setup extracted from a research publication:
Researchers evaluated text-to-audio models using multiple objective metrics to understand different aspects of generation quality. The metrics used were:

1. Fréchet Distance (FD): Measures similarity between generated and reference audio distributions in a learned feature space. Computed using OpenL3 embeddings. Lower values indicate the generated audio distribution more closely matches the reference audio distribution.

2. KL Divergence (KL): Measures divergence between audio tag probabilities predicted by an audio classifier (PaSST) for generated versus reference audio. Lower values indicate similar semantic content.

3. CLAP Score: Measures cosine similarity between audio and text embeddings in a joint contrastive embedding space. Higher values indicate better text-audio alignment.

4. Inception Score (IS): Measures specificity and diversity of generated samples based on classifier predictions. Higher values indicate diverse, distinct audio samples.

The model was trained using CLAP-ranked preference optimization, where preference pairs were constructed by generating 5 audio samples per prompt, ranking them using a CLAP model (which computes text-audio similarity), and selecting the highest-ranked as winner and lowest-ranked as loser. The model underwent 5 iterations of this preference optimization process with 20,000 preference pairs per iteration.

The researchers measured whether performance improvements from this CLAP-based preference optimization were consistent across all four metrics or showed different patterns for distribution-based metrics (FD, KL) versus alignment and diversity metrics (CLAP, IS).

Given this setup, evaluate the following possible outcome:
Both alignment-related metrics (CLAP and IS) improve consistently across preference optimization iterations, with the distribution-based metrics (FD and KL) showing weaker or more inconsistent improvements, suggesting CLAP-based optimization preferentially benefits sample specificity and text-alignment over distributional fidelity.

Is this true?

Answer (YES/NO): NO